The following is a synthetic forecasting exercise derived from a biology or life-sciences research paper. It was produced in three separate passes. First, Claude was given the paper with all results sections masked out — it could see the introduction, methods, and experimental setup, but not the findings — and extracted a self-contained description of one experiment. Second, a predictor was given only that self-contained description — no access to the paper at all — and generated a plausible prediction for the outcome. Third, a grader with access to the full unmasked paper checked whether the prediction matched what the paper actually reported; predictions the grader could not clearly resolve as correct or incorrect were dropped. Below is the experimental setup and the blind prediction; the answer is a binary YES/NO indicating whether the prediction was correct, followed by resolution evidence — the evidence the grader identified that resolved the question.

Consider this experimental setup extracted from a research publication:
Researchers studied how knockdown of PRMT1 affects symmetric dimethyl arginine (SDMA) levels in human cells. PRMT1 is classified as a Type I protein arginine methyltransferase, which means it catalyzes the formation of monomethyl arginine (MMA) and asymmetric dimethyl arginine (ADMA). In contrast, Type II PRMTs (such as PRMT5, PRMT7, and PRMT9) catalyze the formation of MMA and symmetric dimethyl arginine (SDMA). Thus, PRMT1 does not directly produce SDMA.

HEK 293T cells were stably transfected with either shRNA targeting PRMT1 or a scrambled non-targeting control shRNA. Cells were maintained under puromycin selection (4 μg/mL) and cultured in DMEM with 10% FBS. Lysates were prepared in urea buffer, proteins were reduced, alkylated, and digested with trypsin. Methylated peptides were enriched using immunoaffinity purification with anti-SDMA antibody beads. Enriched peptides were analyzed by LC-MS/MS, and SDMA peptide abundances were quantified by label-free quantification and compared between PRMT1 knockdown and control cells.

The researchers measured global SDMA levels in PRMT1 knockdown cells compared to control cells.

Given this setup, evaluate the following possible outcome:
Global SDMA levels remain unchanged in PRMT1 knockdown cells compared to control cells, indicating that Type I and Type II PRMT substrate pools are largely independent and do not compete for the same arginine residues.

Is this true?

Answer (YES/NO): NO